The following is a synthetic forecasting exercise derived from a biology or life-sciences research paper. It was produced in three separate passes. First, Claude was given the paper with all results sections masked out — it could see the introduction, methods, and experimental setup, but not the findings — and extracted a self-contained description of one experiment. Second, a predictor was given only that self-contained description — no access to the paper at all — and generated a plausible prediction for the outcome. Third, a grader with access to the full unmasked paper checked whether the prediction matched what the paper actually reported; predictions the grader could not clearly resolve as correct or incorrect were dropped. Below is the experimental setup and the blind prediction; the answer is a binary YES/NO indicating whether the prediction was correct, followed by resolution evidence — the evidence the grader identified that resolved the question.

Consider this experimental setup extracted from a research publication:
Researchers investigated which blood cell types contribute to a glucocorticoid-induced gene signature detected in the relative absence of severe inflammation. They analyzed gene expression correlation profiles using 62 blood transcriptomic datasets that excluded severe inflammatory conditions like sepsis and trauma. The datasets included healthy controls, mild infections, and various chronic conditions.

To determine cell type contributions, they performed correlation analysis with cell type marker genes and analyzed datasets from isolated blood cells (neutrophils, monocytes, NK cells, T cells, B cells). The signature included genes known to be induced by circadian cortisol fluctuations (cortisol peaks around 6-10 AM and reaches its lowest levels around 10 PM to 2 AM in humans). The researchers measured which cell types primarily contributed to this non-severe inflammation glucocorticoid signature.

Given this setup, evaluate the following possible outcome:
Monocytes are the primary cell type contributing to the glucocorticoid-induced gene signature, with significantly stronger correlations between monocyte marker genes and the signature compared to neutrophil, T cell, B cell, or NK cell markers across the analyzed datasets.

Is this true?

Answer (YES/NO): NO